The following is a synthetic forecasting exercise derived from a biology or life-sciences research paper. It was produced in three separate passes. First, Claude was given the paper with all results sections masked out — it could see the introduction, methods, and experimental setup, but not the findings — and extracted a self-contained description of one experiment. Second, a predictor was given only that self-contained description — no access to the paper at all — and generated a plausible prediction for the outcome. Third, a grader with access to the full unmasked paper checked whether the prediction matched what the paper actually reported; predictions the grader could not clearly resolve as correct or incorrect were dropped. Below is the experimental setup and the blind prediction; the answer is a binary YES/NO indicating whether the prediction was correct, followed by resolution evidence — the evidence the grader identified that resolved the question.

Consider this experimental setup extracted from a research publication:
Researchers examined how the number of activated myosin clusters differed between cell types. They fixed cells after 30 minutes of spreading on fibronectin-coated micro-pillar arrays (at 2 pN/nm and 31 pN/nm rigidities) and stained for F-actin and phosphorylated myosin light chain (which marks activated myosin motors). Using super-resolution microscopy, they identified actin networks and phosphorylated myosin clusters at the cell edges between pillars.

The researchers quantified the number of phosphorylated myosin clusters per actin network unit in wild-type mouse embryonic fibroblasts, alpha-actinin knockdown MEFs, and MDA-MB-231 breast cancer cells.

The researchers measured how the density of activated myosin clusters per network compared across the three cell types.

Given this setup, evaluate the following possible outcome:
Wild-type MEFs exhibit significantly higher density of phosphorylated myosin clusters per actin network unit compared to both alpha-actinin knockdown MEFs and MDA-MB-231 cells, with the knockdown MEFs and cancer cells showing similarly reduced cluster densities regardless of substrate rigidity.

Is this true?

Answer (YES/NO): NO